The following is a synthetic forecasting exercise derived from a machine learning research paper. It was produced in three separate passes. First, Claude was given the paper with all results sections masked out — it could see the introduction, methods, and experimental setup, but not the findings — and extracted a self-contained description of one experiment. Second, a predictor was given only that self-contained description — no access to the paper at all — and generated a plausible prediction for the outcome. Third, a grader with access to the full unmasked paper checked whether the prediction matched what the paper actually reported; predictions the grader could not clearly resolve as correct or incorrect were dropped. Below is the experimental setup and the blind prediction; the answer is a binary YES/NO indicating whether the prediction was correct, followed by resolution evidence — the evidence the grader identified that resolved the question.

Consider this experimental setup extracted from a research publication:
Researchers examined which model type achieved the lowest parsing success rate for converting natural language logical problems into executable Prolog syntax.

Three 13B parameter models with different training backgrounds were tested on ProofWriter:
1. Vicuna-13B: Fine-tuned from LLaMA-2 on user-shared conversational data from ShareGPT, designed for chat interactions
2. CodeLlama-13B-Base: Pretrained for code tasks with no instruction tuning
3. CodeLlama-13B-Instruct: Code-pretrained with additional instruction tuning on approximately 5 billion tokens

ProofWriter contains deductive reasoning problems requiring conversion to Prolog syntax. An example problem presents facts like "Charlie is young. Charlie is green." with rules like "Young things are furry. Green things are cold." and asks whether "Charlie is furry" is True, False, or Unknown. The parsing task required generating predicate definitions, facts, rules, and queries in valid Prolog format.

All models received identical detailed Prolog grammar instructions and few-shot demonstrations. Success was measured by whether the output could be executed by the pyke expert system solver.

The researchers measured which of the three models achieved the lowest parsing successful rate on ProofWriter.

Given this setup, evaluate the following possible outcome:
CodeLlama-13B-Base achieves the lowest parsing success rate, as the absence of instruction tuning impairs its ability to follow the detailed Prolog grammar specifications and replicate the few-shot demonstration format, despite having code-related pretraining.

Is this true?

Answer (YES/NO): YES